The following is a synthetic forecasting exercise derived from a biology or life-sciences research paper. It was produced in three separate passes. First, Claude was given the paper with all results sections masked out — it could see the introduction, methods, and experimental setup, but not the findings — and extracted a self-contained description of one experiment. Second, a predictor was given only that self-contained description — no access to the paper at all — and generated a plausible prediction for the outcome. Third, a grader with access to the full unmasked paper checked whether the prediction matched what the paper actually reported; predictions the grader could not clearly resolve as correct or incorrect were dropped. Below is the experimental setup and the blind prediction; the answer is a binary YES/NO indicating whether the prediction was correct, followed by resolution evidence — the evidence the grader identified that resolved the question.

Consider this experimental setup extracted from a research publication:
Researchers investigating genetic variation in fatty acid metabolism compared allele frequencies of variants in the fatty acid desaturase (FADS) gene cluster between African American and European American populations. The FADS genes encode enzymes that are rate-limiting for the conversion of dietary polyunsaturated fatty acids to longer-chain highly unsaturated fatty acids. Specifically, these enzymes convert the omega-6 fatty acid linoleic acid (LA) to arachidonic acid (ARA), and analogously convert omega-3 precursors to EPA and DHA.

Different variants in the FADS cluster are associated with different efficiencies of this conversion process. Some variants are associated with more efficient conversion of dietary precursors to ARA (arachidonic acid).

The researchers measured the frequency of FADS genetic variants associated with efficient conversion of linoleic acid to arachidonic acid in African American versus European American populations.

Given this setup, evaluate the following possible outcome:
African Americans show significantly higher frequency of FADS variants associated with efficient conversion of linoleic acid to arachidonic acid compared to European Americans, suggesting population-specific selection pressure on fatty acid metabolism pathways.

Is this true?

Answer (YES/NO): YES